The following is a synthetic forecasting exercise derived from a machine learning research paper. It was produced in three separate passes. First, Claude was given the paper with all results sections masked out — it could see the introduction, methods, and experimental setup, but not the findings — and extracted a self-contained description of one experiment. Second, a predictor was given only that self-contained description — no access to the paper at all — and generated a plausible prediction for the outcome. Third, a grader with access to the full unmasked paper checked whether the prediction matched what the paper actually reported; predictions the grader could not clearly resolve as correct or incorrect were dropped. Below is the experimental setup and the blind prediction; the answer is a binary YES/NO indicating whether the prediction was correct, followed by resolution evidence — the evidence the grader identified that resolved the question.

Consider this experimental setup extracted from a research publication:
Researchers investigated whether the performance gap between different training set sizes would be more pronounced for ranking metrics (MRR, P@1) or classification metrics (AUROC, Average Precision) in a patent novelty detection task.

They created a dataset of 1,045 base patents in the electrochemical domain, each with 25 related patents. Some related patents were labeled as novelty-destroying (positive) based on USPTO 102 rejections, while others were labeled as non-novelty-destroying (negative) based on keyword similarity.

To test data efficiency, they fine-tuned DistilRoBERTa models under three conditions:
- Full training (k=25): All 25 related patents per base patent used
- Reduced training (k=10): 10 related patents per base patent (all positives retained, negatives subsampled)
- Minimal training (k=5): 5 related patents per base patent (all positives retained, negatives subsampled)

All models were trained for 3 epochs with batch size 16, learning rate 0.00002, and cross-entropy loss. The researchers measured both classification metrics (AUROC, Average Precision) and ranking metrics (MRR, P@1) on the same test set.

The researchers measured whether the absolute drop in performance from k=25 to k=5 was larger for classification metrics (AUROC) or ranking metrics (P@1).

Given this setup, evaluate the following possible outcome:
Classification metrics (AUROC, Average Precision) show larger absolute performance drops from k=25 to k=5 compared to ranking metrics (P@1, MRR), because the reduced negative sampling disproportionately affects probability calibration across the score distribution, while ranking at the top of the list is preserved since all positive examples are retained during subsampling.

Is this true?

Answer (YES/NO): NO